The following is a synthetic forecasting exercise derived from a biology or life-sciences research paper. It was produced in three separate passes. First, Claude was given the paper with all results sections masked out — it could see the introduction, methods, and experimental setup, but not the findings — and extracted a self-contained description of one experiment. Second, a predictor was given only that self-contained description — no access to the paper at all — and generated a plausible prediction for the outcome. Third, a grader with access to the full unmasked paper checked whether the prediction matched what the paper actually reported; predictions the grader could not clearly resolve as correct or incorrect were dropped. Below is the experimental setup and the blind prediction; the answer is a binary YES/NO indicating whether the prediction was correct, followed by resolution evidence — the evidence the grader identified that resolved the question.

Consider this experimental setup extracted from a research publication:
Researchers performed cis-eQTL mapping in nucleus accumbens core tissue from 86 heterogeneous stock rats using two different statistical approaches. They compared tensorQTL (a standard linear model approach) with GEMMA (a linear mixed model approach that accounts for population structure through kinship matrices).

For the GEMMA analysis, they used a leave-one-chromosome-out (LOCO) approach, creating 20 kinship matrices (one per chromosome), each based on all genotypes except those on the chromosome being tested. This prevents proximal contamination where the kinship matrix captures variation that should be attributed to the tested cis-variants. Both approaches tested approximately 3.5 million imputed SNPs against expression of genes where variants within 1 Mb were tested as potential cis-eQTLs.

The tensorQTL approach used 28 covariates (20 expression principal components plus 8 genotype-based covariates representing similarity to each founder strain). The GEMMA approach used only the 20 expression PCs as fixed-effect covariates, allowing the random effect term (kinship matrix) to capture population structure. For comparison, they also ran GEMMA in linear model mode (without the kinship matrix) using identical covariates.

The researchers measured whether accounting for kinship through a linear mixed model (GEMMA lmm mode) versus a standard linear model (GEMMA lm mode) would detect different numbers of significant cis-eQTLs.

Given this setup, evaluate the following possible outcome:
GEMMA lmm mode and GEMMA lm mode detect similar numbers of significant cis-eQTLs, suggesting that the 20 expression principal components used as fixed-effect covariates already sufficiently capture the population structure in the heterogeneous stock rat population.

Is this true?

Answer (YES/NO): YES